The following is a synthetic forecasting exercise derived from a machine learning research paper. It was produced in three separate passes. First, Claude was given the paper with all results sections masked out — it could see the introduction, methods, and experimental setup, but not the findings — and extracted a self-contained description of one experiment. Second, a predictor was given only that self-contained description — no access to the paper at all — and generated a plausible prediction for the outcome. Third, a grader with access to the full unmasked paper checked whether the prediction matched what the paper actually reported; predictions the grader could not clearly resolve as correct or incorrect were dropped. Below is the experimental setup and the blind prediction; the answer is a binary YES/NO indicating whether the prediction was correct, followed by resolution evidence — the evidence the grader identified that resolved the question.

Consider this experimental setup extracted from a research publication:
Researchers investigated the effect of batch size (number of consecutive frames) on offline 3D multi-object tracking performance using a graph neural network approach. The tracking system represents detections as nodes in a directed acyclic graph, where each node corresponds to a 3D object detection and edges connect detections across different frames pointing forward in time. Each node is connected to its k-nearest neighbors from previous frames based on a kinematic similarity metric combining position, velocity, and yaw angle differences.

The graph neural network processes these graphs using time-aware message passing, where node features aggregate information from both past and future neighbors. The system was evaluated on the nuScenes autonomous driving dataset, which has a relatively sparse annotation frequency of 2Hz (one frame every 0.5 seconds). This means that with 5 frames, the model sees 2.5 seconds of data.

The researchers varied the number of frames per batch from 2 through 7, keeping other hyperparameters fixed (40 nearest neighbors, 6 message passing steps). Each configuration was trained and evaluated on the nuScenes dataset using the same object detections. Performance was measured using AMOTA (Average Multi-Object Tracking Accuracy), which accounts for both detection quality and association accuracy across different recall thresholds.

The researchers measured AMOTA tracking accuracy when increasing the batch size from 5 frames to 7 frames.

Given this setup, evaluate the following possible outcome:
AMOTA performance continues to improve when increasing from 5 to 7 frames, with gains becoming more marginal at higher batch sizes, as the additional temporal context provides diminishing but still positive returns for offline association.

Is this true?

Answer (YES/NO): NO